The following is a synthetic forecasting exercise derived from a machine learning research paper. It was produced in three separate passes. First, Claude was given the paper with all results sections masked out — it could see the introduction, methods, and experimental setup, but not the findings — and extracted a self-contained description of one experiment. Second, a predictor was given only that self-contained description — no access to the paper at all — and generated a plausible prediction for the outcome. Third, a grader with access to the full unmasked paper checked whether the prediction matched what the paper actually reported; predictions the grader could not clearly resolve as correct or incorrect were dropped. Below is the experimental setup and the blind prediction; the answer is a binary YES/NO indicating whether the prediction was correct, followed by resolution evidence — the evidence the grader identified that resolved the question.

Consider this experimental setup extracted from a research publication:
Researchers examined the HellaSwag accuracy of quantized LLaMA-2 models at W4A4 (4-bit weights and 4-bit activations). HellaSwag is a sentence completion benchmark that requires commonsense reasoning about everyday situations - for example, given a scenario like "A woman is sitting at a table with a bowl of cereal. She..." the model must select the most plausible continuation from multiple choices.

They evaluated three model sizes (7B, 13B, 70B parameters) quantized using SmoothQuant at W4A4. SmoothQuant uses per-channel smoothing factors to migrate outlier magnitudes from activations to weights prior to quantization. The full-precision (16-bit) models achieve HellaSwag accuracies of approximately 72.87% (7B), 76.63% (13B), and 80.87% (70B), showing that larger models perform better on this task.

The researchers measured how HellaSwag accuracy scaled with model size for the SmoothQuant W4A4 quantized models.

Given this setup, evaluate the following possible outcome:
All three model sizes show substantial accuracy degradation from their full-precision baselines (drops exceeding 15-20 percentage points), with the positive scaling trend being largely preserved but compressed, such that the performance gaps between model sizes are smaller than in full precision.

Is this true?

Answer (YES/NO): NO